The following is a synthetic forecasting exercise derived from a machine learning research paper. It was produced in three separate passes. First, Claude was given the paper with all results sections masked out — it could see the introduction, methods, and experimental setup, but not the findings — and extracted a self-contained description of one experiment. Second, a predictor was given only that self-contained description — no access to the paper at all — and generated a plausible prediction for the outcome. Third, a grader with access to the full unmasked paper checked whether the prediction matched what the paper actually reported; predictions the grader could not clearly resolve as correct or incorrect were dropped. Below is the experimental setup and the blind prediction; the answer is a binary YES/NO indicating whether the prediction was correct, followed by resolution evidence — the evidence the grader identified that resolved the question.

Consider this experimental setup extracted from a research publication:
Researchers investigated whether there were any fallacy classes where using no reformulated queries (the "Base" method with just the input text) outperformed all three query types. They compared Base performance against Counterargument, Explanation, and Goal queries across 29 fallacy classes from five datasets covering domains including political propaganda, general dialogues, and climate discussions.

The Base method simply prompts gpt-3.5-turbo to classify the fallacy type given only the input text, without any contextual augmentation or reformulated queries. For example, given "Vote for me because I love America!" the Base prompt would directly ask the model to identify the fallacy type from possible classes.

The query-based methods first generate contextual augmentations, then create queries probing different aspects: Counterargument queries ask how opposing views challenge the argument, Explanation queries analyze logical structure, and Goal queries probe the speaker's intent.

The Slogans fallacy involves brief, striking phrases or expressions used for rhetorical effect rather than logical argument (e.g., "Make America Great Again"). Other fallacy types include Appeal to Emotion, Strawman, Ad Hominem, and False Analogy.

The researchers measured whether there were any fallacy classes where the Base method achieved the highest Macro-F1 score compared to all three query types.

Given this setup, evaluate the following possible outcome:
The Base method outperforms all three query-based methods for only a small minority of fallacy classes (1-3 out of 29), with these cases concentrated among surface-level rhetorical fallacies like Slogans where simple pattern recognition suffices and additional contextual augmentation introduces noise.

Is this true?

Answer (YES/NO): YES